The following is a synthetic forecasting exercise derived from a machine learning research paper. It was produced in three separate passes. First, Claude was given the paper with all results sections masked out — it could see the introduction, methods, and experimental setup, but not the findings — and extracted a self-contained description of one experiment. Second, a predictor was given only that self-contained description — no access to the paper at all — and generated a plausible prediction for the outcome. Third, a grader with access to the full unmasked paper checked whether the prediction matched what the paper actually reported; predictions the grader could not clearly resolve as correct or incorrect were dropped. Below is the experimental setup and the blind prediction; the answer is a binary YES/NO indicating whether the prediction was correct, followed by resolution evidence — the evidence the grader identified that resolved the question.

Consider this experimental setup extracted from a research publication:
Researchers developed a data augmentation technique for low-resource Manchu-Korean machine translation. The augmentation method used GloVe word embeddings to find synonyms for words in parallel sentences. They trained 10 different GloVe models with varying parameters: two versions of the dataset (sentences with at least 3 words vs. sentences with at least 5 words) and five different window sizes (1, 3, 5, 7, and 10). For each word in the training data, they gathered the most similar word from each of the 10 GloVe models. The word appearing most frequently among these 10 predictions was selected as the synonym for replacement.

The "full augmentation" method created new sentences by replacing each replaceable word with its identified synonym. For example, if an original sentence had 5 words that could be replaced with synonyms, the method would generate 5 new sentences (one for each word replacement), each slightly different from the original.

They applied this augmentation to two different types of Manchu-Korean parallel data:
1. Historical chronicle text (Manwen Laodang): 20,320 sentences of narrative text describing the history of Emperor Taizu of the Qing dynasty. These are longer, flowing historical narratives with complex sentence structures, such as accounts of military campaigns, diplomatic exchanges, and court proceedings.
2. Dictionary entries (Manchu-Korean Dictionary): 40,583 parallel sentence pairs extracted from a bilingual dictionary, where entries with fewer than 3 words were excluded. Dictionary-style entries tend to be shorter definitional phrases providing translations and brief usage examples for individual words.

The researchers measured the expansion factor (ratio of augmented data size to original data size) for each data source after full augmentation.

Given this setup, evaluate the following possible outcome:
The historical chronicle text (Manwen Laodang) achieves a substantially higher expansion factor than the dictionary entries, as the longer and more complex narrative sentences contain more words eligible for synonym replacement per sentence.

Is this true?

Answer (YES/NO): YES